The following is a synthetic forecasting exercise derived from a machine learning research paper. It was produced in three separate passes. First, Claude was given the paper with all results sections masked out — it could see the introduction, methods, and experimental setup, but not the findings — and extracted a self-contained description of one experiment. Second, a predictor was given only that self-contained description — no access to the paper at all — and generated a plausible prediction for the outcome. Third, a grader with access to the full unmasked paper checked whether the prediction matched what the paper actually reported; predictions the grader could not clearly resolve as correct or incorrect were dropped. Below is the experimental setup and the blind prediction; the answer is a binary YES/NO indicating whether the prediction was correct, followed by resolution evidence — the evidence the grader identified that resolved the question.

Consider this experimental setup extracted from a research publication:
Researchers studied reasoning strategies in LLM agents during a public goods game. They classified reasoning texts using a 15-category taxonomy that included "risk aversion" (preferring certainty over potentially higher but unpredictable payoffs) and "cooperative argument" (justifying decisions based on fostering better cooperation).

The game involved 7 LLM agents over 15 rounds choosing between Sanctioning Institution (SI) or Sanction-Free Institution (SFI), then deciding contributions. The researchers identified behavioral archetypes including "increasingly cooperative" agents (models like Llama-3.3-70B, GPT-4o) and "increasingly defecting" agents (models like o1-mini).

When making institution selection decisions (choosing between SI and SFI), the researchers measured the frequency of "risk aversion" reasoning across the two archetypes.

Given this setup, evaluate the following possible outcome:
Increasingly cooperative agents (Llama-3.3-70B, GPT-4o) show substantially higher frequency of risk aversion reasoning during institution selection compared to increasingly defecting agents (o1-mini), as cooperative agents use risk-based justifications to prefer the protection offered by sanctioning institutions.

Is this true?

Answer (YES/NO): NO